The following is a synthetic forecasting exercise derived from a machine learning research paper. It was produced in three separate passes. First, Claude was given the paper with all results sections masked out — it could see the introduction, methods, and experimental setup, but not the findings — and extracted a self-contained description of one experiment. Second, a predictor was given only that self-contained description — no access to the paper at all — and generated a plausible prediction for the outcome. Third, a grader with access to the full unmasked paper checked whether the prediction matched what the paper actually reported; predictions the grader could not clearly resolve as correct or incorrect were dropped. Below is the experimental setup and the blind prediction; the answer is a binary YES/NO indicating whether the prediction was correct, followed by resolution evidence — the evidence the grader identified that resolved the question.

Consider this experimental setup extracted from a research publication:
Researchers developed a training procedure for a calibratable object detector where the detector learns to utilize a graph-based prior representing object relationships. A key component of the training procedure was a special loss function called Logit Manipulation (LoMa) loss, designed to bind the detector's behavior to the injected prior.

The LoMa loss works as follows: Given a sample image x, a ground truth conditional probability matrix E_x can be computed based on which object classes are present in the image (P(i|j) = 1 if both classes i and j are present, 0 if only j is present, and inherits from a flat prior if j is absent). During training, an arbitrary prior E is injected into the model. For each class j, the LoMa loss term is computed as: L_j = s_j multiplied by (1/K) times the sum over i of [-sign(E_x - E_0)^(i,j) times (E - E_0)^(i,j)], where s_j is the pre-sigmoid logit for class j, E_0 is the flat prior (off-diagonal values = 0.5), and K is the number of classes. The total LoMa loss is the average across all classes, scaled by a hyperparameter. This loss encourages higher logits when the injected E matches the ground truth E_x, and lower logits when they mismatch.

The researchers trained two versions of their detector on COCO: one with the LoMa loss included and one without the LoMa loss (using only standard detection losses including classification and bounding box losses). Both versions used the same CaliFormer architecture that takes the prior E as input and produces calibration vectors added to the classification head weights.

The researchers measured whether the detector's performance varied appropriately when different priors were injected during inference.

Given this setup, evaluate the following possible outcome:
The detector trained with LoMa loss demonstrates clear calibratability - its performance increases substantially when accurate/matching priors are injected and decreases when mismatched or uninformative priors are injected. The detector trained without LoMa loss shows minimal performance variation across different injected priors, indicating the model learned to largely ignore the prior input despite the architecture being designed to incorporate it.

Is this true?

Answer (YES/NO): YES